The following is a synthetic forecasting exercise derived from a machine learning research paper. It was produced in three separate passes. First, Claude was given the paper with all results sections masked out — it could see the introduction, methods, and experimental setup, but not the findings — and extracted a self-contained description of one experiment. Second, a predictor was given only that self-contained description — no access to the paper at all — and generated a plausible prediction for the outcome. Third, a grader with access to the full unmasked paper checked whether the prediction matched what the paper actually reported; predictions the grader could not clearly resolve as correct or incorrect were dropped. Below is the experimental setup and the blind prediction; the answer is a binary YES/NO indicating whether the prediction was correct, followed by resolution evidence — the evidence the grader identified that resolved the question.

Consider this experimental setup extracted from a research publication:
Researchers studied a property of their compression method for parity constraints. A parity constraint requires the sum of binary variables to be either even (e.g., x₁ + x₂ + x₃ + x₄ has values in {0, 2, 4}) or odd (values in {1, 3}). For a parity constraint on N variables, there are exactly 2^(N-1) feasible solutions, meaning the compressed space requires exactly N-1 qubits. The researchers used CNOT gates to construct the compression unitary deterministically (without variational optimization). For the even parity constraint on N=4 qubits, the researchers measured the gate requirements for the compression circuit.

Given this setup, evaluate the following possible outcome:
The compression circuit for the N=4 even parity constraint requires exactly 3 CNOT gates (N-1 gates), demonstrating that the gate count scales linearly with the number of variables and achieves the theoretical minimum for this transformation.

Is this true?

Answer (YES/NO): YES